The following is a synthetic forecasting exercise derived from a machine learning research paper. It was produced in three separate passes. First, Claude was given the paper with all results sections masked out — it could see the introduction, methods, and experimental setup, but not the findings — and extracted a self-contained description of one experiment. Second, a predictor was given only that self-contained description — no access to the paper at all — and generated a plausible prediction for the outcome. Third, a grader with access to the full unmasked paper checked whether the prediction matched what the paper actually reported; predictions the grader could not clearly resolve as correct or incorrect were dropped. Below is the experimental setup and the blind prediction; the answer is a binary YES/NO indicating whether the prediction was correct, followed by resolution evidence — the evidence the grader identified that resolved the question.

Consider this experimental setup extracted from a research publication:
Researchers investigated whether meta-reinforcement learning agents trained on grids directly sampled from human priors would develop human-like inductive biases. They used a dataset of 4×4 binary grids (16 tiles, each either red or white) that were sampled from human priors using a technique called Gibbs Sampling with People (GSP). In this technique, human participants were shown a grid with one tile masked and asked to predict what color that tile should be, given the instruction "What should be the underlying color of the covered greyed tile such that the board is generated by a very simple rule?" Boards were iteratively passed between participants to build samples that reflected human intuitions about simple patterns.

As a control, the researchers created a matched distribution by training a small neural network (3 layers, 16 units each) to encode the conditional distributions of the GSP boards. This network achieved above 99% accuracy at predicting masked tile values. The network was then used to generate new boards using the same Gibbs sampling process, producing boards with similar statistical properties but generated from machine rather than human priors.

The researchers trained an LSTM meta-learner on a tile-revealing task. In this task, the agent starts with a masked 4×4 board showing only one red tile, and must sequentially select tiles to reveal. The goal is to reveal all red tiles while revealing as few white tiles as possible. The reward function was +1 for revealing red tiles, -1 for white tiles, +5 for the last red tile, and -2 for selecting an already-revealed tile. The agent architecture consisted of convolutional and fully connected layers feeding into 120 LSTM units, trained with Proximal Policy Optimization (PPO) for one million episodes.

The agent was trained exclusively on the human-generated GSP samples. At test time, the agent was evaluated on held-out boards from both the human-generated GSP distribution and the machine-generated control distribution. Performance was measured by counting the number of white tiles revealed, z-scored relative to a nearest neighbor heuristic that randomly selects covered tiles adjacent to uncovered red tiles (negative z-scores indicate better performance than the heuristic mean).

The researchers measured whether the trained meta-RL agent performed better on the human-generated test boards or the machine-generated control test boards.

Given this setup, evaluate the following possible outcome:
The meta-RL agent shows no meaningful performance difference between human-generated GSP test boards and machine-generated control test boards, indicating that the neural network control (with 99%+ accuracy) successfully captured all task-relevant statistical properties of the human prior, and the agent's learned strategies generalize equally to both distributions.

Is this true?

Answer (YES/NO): NO